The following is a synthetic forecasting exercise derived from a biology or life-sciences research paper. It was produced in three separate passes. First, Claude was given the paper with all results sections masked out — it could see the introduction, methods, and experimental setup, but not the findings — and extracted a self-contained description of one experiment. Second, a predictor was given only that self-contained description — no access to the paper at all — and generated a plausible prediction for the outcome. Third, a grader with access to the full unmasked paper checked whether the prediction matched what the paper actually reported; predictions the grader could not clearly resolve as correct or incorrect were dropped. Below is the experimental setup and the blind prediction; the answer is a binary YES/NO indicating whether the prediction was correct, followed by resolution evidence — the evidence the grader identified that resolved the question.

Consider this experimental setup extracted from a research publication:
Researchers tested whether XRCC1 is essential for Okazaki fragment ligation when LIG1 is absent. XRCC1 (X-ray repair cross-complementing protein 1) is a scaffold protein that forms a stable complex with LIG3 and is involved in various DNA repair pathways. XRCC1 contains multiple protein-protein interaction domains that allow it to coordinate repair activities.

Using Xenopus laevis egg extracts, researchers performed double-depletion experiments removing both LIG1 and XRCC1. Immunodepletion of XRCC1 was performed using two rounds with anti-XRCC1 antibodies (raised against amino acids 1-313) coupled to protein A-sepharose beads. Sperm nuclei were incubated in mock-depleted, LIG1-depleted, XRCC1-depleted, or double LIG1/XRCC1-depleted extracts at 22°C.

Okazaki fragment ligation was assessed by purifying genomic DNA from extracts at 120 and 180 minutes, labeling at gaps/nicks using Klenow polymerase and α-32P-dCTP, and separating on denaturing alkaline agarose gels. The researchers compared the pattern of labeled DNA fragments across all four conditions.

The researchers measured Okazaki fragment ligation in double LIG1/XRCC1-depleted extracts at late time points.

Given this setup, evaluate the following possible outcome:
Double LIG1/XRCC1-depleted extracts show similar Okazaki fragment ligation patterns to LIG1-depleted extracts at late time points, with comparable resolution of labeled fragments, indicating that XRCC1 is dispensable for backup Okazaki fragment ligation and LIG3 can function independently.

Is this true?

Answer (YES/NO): NO